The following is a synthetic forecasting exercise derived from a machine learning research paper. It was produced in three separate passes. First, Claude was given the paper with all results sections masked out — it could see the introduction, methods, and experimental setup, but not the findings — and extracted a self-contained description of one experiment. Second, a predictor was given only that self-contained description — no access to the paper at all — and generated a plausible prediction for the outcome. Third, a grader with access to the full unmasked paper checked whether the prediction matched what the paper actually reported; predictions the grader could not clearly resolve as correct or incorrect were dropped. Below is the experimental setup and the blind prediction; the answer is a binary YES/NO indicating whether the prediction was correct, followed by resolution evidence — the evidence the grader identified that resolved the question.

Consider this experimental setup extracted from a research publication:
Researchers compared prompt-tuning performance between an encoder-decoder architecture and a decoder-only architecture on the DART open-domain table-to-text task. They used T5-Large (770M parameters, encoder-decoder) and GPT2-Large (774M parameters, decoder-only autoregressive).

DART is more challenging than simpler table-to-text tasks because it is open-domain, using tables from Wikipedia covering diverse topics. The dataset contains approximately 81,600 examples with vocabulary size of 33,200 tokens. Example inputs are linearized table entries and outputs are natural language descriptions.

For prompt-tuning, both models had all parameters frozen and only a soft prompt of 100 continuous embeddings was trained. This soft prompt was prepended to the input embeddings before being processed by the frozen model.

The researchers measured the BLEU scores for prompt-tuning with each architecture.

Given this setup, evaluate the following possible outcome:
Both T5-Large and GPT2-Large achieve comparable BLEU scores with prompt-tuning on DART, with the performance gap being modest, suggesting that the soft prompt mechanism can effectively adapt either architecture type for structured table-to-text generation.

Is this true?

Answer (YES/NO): NO